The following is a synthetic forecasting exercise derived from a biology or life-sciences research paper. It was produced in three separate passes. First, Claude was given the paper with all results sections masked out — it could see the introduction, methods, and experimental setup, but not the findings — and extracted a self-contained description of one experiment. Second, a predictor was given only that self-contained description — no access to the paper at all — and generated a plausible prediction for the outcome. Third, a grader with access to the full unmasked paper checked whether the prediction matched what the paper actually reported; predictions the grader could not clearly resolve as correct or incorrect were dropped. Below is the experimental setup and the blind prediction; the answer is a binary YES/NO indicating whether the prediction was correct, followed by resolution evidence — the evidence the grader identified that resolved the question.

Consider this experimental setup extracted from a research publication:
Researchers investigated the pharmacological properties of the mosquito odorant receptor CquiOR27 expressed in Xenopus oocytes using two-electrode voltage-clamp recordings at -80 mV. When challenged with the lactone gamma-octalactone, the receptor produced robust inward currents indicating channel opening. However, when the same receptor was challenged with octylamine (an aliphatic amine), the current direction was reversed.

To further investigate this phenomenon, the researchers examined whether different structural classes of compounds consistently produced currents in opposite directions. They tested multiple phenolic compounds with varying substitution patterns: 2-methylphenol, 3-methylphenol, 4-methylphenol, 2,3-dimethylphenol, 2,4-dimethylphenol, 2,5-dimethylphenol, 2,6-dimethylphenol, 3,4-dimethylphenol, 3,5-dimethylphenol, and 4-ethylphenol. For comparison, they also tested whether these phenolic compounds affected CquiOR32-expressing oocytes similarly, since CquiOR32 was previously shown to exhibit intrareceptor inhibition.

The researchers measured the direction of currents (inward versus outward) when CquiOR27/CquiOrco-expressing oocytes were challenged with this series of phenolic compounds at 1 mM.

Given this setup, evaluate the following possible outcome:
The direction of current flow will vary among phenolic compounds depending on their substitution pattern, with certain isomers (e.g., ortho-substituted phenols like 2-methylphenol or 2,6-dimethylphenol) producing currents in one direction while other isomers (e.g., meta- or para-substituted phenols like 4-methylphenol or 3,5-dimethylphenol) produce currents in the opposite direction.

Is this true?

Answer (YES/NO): NO